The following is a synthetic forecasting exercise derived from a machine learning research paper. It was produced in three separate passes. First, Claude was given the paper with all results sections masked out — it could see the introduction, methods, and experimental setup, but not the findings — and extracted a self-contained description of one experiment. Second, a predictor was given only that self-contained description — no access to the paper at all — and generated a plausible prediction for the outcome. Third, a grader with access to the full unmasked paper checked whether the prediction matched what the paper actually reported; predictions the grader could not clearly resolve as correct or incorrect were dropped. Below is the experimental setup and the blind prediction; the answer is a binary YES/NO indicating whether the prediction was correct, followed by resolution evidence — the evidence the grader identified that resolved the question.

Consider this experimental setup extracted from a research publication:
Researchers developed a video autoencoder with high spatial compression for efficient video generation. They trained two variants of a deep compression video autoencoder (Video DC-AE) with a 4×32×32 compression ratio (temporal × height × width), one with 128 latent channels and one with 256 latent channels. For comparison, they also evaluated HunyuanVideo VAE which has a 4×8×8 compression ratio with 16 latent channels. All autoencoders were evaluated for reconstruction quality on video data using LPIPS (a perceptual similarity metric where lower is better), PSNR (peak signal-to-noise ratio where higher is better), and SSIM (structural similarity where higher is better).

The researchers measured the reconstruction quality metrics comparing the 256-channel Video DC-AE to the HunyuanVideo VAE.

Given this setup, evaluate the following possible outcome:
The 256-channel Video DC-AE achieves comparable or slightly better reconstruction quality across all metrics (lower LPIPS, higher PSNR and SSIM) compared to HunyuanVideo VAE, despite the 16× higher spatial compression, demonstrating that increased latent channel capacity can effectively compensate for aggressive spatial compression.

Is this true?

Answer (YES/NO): NO